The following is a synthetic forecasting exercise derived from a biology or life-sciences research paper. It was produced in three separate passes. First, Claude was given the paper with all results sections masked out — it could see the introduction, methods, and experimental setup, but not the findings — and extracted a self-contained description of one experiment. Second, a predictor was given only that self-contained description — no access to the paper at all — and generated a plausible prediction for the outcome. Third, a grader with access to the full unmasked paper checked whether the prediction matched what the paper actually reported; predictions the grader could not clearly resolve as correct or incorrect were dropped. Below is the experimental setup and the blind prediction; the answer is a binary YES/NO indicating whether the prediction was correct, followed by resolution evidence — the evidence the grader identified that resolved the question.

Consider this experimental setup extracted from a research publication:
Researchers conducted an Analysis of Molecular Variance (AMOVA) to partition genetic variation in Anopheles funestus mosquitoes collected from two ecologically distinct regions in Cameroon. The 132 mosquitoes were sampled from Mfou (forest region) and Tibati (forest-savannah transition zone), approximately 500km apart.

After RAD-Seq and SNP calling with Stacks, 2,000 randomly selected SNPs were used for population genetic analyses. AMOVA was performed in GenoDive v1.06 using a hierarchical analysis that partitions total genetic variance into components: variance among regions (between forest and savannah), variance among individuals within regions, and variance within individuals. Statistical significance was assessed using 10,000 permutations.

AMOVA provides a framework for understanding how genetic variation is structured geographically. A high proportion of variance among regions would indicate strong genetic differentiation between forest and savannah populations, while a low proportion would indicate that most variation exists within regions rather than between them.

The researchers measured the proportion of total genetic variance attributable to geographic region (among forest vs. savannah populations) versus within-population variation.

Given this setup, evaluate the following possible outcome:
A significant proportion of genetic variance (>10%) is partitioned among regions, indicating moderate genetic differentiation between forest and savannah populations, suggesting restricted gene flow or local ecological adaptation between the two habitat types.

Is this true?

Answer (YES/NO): NO